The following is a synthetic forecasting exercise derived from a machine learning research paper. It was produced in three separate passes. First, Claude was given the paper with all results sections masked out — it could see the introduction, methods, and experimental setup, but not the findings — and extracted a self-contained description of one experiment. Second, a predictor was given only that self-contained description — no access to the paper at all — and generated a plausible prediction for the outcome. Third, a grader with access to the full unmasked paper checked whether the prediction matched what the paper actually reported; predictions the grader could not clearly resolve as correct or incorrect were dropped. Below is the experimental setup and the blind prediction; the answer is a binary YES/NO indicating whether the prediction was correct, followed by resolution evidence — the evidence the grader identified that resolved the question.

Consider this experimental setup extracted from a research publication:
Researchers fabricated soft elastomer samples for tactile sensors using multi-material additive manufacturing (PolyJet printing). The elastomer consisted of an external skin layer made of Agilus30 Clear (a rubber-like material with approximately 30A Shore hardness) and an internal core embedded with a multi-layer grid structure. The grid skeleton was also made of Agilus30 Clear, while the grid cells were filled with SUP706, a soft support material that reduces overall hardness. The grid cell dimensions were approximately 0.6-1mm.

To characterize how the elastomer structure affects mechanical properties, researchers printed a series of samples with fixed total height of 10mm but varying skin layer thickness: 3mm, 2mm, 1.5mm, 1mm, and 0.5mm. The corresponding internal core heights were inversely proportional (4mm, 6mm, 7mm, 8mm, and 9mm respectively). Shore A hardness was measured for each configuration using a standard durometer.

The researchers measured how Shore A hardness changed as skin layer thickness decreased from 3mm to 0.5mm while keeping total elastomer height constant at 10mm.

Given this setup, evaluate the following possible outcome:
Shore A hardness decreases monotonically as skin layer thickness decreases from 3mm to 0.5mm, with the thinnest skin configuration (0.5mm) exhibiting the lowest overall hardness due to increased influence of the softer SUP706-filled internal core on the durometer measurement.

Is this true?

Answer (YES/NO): YES